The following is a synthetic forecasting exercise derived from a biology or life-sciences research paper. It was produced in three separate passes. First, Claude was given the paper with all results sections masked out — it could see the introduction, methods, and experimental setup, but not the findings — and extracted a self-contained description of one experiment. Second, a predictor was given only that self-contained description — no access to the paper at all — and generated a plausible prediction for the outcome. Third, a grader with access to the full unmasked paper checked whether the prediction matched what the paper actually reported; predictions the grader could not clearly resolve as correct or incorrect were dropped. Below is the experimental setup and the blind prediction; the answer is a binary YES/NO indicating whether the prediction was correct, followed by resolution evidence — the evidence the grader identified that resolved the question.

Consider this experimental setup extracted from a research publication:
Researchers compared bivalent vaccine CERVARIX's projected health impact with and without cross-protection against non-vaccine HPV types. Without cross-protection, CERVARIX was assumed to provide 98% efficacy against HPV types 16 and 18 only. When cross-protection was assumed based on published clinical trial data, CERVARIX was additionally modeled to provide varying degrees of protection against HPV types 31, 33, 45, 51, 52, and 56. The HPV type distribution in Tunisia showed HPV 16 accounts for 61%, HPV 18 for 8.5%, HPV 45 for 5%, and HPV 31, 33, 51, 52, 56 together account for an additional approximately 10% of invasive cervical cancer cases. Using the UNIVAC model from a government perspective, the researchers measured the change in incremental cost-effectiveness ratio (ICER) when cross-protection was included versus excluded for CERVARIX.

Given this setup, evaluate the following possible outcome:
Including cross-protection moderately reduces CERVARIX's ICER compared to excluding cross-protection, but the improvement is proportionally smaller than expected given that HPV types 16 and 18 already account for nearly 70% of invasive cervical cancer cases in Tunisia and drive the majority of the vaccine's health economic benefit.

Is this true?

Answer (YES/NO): NO